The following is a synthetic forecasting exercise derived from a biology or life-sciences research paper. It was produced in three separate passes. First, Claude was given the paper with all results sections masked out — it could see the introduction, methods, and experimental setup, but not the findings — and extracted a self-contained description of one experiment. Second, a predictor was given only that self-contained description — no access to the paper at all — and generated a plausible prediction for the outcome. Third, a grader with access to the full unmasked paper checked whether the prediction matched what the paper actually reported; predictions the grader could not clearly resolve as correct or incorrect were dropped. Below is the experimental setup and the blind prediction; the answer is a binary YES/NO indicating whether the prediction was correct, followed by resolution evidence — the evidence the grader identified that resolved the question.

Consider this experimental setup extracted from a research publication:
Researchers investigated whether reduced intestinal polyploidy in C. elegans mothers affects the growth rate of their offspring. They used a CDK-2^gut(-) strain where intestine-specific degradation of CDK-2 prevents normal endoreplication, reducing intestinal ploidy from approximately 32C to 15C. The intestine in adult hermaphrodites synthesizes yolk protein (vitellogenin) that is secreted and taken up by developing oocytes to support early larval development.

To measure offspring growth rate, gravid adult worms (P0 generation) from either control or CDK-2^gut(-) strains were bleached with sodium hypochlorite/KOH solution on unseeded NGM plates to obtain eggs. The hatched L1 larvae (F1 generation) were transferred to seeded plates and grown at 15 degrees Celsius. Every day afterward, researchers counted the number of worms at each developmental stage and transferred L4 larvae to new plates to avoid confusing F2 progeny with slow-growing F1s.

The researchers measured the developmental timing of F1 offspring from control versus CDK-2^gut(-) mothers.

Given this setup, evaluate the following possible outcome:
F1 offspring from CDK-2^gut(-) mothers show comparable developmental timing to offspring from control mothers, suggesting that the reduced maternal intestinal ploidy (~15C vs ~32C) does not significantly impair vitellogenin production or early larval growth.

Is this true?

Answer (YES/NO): NO